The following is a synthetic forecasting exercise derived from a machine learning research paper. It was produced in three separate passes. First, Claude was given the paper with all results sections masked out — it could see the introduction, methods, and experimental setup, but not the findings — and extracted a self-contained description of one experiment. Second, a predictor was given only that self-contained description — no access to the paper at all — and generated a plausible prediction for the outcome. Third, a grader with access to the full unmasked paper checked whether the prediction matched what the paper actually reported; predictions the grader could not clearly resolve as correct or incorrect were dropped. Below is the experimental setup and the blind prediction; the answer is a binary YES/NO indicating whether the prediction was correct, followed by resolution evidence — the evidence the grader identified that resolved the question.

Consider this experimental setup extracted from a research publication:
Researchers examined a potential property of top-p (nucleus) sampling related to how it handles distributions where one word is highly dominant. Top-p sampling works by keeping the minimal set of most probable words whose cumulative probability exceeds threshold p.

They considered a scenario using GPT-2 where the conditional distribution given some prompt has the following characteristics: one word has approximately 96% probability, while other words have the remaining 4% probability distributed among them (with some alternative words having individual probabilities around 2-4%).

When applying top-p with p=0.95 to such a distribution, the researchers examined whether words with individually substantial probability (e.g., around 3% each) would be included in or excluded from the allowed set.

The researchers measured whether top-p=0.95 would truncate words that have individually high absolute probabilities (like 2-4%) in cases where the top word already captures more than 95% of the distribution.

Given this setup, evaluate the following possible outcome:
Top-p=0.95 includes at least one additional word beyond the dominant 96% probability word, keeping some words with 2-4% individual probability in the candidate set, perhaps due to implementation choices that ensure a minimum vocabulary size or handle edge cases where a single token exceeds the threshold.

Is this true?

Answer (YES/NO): NO